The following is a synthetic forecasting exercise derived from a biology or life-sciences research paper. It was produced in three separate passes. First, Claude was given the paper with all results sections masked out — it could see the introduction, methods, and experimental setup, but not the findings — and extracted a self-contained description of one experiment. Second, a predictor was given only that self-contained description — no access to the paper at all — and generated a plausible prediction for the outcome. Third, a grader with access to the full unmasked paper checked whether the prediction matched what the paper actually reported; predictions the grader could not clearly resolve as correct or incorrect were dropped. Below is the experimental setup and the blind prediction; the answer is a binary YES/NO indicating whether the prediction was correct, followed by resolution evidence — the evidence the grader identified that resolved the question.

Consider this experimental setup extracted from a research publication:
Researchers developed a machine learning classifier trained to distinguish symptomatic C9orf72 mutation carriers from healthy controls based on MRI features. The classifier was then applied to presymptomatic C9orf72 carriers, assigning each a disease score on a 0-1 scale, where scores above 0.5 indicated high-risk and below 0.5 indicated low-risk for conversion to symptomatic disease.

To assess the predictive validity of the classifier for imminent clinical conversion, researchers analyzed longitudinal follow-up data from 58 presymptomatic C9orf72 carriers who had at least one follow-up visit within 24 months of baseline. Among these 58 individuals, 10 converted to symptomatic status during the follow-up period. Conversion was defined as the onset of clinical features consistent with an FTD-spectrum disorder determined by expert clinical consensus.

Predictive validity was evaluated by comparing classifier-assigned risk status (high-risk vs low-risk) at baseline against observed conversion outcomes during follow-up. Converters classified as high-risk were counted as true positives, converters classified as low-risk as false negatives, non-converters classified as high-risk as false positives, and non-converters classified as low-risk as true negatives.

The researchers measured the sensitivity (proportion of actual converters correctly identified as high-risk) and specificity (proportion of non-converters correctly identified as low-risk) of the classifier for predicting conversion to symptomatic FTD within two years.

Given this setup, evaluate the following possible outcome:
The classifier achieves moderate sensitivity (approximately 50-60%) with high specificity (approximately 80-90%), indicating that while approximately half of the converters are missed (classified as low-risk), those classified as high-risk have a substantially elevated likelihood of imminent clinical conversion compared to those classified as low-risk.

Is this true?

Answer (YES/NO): NO